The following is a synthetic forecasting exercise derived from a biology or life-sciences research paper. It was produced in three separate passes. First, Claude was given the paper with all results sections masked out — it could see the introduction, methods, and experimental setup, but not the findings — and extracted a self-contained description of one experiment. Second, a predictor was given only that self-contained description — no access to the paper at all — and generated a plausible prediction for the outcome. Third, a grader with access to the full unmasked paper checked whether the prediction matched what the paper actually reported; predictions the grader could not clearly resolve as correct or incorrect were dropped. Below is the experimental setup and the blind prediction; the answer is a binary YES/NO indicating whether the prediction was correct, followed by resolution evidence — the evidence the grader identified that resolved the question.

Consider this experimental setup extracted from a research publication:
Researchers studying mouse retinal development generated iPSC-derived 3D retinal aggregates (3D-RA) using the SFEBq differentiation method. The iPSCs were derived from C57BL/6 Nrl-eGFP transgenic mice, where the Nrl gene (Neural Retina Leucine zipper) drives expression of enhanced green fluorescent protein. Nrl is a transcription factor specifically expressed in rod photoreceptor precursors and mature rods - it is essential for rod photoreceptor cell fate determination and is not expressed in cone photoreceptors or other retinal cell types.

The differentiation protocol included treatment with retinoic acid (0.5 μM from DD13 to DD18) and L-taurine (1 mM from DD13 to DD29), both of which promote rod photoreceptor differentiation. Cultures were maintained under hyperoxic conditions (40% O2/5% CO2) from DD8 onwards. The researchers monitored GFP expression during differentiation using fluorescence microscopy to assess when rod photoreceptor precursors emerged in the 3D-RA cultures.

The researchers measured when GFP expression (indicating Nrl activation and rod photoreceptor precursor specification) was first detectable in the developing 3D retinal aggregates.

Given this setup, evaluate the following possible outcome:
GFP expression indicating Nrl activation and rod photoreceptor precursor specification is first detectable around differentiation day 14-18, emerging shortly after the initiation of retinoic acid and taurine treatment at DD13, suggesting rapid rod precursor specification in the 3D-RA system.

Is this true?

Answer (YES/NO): YES